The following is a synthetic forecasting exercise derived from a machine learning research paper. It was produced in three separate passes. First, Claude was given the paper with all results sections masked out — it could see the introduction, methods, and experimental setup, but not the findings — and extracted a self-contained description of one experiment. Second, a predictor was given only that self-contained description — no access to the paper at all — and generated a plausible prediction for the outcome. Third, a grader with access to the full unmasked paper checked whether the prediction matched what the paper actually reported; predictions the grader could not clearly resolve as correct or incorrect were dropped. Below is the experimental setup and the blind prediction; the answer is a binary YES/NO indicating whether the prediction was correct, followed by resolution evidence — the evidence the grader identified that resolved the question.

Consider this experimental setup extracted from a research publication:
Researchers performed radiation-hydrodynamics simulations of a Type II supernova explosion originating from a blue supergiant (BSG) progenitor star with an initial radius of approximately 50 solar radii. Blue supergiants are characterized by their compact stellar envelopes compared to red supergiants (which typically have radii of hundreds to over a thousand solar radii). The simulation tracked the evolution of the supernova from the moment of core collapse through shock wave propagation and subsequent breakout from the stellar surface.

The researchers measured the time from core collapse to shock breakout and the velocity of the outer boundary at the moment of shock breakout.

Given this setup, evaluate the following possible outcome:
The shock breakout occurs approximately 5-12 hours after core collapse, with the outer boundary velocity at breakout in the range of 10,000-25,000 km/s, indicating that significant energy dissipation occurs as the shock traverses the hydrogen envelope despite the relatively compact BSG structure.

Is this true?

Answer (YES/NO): NO